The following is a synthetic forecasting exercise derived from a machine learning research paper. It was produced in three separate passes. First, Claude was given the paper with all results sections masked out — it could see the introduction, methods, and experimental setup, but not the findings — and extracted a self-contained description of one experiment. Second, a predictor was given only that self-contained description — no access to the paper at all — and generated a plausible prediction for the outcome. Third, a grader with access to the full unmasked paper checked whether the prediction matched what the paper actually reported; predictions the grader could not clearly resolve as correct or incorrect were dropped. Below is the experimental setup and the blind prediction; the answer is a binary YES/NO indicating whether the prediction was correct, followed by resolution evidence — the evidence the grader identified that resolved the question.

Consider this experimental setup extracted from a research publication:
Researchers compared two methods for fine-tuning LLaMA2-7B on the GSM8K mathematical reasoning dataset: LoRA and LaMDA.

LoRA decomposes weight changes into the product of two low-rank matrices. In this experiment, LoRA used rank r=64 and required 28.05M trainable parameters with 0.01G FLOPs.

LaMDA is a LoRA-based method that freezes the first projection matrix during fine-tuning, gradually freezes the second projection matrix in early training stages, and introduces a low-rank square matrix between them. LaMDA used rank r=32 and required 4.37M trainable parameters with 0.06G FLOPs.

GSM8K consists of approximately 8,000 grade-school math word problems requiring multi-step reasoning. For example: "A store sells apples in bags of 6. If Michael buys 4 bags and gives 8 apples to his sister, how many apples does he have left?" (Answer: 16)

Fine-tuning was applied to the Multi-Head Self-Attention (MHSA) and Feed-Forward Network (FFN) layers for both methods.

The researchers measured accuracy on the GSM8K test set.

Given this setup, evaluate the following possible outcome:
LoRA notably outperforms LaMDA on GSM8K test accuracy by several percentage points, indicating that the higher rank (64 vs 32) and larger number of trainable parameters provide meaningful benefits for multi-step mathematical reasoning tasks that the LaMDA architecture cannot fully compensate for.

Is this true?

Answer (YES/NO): NO